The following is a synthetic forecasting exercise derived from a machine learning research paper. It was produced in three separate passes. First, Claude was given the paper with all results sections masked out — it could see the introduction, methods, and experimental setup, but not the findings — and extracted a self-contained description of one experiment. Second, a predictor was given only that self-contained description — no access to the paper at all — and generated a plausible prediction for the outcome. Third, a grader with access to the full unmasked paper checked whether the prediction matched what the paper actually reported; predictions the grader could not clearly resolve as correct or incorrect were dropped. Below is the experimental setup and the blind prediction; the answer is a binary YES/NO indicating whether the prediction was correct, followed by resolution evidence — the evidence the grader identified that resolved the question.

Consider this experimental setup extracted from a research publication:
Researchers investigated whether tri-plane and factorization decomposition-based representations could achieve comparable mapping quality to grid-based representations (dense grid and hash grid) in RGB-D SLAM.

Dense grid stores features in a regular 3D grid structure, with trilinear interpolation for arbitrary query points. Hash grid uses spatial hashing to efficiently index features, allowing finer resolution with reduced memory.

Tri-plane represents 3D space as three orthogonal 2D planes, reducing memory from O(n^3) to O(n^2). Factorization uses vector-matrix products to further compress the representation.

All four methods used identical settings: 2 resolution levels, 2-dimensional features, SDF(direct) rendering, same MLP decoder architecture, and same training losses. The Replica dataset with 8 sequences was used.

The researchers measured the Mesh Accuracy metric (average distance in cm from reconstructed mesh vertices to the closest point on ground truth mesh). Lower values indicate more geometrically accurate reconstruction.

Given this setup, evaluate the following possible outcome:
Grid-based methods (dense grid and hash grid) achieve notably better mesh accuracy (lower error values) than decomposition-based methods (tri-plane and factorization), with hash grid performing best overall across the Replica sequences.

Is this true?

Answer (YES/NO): NO